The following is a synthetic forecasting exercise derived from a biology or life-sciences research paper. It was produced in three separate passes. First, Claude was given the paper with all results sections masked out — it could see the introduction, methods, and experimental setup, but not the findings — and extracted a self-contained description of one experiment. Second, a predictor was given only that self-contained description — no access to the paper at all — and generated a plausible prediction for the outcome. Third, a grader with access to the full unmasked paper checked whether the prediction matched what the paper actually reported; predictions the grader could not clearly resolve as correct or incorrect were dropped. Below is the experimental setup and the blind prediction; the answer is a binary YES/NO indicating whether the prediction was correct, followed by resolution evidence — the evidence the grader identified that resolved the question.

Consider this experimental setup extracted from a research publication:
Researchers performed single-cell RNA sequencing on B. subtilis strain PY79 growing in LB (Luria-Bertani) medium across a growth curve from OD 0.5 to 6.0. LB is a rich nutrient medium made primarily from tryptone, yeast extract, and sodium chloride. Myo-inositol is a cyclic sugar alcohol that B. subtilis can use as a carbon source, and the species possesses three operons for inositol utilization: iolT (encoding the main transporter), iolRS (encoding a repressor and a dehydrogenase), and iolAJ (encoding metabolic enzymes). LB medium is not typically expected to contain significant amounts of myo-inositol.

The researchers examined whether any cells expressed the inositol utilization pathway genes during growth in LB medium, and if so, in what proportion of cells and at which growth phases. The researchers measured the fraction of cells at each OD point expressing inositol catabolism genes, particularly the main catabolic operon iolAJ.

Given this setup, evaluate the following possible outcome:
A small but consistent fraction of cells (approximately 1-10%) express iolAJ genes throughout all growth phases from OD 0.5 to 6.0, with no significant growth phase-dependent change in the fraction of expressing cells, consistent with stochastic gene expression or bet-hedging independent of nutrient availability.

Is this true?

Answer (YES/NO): NO